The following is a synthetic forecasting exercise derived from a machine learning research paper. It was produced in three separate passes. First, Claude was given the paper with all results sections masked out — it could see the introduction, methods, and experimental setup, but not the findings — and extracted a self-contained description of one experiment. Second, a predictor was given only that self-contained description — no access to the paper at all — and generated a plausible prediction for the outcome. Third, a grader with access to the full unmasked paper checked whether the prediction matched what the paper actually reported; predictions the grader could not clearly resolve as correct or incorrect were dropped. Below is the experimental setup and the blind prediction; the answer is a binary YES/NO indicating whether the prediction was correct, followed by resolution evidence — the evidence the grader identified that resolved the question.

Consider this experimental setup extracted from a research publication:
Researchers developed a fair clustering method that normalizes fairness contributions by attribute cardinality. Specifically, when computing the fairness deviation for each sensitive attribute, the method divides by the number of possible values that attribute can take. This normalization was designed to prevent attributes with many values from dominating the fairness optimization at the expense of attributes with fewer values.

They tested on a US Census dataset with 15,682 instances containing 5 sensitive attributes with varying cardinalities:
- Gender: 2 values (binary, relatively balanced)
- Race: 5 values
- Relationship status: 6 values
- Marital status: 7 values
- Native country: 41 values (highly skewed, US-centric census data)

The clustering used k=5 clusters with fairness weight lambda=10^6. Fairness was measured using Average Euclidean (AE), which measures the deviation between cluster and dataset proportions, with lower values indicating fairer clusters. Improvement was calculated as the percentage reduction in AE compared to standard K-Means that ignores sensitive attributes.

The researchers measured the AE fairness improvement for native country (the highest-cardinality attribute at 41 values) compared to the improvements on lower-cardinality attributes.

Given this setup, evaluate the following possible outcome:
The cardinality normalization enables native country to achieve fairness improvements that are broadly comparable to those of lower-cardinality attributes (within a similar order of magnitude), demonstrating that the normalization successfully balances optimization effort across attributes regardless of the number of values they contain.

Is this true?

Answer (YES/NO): NO